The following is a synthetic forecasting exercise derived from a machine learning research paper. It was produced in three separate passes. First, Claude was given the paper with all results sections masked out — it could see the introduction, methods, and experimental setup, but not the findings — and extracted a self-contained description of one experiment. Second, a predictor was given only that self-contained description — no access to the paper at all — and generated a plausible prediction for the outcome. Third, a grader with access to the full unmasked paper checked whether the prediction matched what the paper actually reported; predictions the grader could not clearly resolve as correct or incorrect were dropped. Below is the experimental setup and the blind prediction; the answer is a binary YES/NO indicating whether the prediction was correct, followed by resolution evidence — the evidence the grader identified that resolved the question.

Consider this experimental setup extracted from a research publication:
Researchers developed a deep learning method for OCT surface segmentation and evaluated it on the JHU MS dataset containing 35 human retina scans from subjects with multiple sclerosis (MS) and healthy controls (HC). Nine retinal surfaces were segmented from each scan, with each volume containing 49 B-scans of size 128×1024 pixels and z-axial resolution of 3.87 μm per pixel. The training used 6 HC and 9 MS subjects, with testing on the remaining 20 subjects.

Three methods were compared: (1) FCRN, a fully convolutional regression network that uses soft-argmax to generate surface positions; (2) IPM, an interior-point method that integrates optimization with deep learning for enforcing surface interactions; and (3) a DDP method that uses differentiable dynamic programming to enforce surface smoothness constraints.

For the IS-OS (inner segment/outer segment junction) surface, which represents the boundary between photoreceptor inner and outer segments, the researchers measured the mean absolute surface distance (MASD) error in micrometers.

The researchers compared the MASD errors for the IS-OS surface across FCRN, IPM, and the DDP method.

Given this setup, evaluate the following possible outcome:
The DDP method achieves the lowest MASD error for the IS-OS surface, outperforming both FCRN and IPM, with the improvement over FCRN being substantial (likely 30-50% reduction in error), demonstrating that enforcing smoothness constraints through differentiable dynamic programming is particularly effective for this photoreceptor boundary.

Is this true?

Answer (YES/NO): NO